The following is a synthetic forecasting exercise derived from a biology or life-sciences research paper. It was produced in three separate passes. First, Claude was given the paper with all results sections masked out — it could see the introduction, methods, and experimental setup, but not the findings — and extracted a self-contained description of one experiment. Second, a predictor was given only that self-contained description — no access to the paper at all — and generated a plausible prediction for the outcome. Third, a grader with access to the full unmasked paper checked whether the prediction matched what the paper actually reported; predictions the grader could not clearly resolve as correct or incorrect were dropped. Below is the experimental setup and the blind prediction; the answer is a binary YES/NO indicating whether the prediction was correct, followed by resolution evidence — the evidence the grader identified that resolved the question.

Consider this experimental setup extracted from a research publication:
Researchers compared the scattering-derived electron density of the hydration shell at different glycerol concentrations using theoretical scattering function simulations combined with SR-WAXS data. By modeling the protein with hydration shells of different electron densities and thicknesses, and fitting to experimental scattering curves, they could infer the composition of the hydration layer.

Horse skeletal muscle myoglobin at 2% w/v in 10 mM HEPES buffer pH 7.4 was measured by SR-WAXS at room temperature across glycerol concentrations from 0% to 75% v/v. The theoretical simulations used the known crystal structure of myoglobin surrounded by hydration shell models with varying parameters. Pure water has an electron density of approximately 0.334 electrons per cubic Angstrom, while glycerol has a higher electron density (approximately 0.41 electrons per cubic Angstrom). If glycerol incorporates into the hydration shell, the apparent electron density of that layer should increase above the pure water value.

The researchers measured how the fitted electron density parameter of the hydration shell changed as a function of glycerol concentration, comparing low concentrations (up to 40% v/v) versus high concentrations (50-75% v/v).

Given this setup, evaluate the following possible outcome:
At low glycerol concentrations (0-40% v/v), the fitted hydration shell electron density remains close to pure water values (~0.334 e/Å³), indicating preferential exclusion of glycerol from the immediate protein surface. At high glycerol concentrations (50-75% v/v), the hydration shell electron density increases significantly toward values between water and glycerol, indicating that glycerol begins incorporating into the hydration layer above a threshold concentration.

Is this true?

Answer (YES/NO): YES